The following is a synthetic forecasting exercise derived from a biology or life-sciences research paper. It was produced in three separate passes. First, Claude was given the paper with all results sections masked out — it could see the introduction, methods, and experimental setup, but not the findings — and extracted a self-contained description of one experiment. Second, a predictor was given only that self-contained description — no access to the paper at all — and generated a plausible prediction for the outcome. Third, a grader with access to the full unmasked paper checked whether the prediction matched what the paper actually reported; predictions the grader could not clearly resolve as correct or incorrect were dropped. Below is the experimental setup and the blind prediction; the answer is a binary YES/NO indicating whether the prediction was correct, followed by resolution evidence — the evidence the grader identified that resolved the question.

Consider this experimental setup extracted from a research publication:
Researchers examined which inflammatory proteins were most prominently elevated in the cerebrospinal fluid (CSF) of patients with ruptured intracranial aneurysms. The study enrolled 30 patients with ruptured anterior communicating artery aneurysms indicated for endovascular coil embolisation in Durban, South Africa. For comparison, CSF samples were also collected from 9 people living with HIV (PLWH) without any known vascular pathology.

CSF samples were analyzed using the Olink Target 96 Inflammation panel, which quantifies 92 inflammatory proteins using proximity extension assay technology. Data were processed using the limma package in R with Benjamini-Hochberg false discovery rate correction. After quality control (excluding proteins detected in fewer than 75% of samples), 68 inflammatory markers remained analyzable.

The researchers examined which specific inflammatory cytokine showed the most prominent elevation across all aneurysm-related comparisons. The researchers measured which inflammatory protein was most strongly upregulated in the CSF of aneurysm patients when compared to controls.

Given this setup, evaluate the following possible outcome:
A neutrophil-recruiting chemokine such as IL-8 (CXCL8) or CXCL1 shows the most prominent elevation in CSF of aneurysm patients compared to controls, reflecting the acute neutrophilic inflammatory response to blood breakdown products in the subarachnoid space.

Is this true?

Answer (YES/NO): NO